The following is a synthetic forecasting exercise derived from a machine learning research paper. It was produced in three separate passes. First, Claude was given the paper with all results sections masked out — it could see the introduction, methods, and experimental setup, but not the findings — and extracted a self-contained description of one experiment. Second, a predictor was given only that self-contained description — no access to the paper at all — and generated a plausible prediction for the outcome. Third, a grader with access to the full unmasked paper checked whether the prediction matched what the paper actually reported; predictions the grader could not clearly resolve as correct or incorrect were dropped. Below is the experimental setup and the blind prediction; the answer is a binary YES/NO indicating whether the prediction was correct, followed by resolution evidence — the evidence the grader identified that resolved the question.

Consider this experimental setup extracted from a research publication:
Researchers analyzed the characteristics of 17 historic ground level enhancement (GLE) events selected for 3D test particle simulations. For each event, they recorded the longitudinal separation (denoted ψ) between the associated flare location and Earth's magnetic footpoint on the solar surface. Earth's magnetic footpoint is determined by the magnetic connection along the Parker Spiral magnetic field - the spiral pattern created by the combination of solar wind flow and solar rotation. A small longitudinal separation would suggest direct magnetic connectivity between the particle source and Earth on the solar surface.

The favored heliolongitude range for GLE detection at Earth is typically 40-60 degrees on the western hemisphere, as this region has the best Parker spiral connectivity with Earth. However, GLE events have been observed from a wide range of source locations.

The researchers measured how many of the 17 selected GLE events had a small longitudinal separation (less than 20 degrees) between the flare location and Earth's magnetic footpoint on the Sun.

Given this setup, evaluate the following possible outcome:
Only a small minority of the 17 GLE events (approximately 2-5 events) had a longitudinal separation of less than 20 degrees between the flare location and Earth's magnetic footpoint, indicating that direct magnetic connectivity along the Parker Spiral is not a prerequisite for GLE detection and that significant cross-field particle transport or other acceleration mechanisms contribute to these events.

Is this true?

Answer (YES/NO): YES